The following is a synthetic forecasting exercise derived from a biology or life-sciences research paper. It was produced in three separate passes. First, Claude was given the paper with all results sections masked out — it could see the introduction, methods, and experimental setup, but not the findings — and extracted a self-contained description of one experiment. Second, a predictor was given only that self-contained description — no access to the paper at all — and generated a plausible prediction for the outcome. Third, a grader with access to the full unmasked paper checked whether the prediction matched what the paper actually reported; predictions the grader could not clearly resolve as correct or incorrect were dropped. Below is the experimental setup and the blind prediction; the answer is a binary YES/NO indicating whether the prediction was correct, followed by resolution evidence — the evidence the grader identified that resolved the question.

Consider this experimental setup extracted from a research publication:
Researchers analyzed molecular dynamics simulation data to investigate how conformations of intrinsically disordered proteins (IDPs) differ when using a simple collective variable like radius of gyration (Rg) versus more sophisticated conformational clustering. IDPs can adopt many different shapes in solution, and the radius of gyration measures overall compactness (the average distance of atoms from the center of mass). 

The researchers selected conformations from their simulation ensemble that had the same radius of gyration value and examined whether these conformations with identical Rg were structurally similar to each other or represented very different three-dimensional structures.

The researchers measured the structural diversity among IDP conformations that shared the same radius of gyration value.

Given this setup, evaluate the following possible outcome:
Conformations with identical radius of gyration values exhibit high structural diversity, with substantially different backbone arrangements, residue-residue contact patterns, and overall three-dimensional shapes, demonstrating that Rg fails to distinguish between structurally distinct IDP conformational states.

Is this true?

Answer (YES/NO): YES